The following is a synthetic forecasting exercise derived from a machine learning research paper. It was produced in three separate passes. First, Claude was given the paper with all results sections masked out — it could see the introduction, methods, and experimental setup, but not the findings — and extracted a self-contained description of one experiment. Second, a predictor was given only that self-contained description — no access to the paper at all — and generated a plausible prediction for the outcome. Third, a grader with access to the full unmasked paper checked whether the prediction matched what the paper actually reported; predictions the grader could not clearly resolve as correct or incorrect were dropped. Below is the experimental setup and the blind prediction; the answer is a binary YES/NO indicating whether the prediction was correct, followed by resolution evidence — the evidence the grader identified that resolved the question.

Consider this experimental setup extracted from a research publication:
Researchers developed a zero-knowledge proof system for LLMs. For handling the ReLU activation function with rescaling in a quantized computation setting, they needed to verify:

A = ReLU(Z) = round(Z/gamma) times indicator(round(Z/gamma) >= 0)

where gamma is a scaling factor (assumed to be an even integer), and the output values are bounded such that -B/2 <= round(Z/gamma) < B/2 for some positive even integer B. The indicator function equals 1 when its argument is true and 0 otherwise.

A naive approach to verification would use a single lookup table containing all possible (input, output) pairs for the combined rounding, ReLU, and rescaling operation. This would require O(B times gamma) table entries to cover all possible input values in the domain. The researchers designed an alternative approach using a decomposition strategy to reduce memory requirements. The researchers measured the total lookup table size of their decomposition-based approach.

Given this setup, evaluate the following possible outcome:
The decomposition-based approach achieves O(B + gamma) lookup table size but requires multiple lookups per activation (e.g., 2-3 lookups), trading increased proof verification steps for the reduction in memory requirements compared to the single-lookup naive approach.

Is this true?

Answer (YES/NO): NO